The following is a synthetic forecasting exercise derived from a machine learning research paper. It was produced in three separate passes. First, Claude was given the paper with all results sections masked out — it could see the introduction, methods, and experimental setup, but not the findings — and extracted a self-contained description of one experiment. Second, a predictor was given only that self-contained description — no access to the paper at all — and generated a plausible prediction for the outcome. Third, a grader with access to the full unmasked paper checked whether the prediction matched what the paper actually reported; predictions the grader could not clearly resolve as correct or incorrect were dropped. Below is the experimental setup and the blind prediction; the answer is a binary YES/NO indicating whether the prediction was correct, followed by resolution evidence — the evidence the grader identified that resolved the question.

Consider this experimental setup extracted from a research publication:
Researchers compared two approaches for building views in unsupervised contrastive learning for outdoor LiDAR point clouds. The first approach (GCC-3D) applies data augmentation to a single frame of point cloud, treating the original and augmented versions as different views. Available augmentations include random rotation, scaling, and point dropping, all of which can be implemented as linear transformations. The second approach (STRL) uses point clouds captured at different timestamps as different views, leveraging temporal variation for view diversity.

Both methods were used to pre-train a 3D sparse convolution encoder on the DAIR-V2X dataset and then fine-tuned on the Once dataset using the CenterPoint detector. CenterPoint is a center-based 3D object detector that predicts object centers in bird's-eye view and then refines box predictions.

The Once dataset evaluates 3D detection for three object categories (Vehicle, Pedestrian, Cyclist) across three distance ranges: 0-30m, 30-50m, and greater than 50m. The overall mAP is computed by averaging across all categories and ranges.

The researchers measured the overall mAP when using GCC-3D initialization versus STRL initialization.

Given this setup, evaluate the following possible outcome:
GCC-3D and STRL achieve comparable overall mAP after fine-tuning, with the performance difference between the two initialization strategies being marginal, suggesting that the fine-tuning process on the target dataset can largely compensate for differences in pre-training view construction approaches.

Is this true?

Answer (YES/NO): NO